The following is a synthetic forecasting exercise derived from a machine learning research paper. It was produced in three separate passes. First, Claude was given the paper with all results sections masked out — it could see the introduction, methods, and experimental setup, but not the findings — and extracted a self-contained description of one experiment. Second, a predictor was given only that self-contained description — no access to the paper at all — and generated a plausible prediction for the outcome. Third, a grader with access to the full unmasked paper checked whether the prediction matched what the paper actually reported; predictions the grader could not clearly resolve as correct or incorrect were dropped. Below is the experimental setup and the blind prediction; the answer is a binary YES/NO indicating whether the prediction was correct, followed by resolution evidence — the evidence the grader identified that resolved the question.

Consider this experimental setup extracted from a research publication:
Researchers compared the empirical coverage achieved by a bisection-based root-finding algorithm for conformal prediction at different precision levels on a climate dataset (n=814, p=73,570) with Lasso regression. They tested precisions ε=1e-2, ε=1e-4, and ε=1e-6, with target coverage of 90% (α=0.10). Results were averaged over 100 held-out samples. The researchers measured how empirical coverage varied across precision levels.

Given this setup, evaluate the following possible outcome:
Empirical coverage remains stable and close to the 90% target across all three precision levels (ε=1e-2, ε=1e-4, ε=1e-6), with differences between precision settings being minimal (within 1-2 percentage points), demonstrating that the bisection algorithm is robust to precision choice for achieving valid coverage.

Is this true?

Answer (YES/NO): YES